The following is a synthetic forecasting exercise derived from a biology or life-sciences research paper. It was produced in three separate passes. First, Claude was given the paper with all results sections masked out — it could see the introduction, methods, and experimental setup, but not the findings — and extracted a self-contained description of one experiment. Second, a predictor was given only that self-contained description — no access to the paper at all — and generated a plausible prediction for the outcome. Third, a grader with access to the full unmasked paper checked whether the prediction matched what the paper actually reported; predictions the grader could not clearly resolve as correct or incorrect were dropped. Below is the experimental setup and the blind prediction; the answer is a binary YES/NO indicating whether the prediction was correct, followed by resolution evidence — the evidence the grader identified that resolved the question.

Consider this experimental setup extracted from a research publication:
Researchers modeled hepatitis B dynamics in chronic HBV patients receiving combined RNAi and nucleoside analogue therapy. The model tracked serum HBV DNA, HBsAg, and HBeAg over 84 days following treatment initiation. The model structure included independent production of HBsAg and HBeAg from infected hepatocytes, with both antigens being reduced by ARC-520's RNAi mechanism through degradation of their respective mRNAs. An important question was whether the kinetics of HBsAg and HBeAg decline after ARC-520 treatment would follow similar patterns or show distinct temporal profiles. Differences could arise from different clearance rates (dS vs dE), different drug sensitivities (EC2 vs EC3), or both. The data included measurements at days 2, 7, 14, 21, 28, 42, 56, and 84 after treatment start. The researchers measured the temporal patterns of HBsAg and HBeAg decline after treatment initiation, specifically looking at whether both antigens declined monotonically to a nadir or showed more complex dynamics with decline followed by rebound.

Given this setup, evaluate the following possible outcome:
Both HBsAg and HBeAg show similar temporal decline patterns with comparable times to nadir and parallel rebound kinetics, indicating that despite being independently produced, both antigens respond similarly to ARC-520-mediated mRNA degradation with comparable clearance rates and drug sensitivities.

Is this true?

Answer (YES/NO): NO